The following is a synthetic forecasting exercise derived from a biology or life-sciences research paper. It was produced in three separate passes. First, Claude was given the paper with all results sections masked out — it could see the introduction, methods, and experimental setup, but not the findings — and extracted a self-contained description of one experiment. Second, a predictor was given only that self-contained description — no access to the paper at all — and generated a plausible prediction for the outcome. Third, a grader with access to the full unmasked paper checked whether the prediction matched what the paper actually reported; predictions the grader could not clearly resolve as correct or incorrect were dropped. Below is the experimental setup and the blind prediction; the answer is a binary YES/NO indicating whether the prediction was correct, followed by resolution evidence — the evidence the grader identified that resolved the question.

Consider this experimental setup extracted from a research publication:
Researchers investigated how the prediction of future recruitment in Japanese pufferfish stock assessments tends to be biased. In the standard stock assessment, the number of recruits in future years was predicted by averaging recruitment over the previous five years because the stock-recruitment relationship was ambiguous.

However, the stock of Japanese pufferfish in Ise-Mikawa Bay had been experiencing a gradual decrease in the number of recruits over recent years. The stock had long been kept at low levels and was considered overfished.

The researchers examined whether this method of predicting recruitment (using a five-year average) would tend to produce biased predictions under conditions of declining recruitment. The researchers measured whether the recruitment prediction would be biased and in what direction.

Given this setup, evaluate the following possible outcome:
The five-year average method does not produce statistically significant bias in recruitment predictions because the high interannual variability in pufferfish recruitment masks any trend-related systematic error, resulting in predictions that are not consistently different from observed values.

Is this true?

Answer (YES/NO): NO